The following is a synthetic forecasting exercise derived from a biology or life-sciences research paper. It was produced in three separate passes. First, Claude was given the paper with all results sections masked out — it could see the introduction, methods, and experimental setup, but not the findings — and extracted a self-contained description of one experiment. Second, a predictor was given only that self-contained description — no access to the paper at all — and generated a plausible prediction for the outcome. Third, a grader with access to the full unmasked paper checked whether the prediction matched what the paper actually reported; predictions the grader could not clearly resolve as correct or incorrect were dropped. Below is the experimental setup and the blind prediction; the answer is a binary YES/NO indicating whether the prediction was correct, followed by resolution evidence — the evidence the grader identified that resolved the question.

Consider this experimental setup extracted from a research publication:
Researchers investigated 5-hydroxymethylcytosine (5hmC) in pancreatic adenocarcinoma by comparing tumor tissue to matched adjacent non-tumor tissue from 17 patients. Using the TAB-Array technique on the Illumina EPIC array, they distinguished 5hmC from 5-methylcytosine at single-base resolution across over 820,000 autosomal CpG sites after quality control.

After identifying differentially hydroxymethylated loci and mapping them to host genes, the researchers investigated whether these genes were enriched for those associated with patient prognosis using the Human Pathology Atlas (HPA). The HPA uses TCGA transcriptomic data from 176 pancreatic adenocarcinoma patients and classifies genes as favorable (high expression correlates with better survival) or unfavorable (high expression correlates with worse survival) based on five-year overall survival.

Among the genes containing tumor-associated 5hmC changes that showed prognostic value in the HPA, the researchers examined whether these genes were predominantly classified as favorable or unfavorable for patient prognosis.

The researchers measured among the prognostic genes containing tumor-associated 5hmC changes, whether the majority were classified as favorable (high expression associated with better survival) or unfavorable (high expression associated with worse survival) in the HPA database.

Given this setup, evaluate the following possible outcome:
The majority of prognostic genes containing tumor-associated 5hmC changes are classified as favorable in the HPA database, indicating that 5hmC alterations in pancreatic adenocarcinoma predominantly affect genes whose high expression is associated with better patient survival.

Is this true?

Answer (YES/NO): NO